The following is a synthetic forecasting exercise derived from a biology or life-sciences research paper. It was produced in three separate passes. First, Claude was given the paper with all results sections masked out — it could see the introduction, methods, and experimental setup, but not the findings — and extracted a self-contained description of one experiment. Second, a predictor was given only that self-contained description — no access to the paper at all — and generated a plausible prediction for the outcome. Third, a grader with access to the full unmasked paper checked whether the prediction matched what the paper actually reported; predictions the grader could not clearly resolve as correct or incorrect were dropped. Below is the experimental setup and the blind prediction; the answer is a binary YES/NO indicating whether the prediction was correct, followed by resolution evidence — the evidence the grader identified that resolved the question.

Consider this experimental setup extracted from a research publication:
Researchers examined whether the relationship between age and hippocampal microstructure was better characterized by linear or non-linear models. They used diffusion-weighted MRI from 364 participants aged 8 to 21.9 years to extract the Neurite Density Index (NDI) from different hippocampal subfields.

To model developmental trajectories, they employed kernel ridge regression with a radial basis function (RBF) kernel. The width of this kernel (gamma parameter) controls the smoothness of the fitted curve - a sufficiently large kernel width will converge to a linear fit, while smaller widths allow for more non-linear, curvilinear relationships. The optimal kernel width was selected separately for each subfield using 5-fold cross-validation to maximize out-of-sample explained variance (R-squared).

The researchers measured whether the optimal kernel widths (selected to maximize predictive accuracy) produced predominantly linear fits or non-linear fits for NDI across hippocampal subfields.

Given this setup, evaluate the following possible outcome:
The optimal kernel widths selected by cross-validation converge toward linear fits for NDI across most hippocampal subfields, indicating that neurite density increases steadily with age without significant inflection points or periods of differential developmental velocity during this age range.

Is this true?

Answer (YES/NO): NO